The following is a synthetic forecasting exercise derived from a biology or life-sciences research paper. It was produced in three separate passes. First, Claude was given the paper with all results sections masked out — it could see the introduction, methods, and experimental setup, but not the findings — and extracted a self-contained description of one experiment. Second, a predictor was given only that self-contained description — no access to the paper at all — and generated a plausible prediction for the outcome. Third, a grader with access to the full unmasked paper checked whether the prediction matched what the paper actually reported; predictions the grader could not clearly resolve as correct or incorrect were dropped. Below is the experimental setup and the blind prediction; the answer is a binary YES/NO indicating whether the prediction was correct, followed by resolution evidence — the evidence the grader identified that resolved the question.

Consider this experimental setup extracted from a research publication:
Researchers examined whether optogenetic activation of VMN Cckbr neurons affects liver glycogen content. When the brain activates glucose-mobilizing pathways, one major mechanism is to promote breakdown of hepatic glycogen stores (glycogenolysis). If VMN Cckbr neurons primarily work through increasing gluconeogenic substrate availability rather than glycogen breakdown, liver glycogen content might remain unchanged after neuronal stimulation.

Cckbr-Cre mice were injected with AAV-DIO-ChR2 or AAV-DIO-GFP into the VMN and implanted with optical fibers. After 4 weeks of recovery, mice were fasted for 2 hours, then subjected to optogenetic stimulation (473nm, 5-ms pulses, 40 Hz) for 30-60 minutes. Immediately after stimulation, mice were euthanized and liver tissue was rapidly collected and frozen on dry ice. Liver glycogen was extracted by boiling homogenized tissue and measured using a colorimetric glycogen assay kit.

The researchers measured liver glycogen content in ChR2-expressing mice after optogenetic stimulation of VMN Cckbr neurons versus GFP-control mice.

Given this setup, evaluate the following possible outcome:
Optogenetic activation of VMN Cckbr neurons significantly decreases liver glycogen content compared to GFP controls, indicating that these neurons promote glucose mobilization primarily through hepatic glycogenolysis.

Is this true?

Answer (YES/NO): NO